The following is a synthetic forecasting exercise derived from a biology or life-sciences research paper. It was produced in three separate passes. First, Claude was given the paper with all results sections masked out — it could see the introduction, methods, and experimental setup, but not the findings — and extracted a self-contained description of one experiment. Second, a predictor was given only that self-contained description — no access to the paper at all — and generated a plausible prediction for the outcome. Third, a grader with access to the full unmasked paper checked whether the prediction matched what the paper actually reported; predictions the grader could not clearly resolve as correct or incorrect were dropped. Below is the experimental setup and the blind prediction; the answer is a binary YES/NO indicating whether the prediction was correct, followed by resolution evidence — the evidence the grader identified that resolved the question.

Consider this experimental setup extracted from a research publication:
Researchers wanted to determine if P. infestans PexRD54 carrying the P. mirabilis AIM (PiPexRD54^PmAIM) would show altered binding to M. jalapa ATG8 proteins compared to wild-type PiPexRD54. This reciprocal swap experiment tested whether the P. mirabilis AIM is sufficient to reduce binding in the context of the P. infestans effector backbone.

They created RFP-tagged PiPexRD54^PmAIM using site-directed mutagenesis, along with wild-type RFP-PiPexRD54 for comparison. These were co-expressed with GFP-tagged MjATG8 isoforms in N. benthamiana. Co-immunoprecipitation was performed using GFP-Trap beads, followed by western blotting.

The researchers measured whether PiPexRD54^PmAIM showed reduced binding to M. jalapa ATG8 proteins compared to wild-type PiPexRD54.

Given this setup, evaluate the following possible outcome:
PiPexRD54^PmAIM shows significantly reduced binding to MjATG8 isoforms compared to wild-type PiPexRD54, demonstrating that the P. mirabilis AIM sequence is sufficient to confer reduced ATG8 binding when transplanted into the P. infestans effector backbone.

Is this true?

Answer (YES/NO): YES